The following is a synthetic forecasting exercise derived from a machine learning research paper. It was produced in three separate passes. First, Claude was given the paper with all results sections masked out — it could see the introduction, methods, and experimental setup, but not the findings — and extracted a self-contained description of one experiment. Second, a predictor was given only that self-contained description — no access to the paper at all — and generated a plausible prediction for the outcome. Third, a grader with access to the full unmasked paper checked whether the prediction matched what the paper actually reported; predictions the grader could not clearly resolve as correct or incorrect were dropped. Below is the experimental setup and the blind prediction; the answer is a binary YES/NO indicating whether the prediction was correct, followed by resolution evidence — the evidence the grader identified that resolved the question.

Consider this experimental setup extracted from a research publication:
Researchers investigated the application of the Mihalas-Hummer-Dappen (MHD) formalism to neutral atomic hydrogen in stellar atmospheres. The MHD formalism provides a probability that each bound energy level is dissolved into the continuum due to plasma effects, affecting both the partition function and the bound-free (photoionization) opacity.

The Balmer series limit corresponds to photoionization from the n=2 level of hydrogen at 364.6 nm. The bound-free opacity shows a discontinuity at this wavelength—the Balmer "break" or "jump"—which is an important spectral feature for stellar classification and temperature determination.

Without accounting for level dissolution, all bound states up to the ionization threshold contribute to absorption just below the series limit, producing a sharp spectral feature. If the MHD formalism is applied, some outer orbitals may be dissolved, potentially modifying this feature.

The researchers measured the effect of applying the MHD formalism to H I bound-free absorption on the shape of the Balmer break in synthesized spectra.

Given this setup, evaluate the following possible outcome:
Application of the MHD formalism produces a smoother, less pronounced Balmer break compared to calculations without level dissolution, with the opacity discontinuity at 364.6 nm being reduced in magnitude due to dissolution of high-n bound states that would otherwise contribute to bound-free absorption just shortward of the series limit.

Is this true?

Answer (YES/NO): NO